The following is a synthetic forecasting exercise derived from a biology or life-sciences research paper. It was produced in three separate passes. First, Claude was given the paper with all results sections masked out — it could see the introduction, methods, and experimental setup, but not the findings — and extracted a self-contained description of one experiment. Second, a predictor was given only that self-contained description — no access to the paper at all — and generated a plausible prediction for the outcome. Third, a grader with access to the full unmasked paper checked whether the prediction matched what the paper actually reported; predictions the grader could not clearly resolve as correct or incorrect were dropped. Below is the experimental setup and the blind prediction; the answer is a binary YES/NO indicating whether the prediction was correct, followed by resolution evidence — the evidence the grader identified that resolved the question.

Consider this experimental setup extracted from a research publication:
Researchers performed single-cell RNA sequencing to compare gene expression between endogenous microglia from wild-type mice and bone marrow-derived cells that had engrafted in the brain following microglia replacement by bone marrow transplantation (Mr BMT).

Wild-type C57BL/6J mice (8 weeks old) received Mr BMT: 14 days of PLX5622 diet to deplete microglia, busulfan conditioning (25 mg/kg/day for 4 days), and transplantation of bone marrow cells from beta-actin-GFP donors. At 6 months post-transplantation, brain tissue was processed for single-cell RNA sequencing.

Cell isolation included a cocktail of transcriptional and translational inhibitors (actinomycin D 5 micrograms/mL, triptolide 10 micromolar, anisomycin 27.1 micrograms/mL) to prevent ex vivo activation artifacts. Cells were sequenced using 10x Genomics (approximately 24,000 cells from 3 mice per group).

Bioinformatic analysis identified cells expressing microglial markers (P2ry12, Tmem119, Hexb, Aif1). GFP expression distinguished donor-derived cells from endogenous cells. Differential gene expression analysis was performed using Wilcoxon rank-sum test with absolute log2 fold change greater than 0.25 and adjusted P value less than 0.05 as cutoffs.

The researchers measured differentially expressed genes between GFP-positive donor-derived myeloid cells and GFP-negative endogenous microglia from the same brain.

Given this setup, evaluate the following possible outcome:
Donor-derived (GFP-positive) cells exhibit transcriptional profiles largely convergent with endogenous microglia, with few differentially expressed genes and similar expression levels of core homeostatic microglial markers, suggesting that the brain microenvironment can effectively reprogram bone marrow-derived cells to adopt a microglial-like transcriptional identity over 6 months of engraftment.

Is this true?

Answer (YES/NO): NO